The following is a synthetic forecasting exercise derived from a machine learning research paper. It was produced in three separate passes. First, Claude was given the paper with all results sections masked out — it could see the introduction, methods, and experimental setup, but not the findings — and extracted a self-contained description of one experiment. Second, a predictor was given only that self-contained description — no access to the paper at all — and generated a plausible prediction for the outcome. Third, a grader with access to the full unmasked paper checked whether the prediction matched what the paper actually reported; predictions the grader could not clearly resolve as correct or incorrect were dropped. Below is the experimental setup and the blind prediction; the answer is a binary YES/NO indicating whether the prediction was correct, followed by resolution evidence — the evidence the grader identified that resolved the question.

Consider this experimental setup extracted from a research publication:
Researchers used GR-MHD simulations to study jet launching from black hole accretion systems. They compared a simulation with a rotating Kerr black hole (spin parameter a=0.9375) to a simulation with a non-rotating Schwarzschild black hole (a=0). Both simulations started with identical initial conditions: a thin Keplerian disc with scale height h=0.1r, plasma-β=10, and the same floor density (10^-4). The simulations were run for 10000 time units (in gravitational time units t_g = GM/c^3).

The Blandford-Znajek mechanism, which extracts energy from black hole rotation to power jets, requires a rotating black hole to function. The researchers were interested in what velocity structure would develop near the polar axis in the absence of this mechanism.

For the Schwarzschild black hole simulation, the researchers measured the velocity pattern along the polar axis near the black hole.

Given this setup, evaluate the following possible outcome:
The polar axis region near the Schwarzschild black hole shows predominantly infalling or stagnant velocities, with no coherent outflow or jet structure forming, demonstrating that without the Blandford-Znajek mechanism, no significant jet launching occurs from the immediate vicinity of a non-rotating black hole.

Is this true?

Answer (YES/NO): YES